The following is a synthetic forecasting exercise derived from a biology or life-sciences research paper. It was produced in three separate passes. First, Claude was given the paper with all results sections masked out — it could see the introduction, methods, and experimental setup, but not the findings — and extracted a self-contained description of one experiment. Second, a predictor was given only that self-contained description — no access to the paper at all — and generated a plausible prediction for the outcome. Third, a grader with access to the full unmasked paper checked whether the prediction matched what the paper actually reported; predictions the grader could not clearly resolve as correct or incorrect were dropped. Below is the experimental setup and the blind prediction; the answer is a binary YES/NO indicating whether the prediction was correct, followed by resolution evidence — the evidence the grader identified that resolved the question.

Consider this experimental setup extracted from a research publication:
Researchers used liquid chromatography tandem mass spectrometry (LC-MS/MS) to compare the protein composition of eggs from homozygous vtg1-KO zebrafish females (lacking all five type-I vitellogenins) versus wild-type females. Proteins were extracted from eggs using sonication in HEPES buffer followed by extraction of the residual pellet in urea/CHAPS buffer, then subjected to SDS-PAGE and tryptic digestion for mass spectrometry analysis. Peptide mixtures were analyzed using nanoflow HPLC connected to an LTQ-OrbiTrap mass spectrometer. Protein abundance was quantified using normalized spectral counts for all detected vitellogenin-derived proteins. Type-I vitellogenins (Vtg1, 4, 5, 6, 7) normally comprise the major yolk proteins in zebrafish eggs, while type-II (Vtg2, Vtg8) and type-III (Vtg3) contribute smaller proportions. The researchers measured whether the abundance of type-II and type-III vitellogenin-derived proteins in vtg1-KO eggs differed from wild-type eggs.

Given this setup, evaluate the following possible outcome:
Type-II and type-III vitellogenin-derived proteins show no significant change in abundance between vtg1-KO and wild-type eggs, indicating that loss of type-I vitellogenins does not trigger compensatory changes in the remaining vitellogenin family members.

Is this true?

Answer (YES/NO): NO